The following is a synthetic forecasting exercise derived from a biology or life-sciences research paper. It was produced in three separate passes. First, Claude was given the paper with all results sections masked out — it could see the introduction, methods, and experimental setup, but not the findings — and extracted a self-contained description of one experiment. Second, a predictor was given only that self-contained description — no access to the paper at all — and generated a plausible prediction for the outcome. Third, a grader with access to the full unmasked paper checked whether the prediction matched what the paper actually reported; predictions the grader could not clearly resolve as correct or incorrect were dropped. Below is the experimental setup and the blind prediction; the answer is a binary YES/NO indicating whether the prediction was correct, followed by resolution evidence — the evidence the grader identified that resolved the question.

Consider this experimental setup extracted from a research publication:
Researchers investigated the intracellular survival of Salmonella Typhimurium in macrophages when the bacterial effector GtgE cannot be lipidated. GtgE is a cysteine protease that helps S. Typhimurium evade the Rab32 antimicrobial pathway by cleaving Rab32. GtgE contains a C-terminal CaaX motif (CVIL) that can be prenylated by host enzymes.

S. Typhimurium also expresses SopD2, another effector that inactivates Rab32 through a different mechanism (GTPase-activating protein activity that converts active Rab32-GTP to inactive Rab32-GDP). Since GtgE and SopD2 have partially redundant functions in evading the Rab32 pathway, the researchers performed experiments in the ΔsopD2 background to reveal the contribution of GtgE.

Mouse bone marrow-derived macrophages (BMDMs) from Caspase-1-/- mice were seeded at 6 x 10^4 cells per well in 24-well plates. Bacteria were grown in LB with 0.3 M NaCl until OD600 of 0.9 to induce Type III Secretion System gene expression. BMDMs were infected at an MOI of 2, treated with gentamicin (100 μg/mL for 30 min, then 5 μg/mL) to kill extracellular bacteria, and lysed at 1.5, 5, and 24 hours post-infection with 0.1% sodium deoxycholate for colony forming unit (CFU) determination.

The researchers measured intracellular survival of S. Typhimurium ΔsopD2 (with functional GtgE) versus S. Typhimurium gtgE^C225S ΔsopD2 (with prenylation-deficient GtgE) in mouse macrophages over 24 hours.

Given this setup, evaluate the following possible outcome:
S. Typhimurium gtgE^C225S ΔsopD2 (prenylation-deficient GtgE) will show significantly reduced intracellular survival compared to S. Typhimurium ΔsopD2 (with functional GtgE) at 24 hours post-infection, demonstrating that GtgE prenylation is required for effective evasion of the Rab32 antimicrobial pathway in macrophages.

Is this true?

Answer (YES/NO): NO